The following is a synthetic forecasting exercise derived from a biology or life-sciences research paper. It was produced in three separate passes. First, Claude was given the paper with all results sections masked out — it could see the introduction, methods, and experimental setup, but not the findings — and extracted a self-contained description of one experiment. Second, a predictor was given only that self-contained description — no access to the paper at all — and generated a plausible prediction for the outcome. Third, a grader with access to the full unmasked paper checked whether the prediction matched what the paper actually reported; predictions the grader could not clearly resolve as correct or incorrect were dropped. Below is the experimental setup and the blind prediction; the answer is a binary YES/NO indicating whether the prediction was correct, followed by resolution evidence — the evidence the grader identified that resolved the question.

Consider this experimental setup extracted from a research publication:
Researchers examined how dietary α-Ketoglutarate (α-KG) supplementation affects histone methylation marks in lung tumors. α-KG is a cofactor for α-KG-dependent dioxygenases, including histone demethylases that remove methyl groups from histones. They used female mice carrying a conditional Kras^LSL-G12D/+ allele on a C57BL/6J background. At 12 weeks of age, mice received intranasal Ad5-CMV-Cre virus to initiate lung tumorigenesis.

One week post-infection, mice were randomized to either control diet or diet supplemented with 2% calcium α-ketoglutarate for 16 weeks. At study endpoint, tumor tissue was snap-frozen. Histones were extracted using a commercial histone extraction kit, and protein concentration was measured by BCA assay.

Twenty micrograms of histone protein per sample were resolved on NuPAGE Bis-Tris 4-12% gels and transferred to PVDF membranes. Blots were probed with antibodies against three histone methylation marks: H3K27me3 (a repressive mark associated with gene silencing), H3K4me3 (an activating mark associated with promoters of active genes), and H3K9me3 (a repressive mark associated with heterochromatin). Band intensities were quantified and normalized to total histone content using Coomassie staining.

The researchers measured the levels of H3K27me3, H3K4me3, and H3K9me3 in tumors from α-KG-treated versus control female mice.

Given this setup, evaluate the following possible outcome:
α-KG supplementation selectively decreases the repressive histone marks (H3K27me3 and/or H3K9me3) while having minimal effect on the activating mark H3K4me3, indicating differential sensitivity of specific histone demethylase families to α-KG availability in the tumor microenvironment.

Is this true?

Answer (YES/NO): YES